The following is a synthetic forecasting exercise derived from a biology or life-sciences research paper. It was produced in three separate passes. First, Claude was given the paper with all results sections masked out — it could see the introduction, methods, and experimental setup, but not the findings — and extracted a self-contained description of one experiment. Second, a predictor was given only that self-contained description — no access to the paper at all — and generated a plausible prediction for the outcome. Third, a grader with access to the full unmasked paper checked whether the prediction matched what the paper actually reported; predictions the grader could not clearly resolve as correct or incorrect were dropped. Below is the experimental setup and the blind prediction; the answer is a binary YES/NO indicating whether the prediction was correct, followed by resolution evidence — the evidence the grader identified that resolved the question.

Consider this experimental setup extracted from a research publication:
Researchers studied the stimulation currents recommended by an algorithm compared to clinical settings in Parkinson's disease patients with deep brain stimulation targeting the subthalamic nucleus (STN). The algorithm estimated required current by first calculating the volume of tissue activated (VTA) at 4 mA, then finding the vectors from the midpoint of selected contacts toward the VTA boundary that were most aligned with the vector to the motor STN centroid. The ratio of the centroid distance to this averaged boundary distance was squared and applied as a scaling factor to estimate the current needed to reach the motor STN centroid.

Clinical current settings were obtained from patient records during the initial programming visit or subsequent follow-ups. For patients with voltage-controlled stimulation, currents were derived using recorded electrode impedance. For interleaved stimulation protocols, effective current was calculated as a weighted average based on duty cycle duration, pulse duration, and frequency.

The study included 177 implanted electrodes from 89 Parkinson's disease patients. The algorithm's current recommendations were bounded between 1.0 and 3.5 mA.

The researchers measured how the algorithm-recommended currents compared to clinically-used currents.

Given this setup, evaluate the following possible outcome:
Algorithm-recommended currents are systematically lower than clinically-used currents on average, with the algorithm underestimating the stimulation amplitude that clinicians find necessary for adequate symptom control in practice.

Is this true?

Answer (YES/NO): YES